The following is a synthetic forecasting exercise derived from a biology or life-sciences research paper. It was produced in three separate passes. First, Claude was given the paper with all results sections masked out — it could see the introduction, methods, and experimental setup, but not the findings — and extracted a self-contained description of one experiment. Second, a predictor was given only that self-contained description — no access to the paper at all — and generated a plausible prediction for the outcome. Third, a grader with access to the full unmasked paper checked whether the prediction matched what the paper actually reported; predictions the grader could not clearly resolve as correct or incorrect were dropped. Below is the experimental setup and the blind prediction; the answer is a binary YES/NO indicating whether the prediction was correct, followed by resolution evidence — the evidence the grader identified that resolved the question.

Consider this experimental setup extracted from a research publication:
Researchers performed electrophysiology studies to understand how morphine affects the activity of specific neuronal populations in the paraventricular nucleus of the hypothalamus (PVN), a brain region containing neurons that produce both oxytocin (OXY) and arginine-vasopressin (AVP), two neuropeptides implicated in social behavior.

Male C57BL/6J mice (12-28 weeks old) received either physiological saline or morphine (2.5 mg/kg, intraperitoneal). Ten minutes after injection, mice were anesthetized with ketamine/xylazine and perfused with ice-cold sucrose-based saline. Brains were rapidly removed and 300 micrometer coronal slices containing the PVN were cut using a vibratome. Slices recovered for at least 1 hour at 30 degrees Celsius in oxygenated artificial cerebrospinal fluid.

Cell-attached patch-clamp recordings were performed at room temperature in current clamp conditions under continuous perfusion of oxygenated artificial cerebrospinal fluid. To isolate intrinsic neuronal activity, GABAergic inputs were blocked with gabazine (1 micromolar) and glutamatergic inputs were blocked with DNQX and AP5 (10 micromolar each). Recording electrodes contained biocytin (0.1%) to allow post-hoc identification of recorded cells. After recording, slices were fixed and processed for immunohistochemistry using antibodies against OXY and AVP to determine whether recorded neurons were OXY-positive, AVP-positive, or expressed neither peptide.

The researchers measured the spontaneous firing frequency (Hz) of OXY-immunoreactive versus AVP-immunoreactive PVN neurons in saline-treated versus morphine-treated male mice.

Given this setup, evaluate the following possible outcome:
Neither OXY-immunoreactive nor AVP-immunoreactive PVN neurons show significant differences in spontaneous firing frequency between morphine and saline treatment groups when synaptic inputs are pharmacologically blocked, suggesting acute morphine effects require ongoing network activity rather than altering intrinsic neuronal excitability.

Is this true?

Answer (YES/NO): NO